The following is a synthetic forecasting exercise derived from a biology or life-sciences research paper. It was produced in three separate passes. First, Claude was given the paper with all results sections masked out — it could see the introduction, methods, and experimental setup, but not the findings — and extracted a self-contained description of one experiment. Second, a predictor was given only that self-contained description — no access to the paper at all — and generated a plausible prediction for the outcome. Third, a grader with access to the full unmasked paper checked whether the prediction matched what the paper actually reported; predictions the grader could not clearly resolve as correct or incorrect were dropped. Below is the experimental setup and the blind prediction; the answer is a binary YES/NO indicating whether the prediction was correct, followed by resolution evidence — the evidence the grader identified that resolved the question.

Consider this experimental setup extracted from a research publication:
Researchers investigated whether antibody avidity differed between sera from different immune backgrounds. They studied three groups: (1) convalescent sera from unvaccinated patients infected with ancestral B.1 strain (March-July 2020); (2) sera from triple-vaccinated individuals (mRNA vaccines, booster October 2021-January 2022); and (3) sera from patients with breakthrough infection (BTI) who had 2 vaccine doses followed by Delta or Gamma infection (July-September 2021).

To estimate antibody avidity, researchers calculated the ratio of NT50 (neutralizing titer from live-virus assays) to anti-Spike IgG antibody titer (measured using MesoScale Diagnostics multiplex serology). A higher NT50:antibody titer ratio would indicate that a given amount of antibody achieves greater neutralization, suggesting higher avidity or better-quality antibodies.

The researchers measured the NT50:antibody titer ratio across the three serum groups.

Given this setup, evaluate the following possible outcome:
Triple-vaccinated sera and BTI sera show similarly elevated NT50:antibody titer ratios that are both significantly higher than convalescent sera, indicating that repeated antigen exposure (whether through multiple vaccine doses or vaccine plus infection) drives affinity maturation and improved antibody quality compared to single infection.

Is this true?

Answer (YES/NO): NO